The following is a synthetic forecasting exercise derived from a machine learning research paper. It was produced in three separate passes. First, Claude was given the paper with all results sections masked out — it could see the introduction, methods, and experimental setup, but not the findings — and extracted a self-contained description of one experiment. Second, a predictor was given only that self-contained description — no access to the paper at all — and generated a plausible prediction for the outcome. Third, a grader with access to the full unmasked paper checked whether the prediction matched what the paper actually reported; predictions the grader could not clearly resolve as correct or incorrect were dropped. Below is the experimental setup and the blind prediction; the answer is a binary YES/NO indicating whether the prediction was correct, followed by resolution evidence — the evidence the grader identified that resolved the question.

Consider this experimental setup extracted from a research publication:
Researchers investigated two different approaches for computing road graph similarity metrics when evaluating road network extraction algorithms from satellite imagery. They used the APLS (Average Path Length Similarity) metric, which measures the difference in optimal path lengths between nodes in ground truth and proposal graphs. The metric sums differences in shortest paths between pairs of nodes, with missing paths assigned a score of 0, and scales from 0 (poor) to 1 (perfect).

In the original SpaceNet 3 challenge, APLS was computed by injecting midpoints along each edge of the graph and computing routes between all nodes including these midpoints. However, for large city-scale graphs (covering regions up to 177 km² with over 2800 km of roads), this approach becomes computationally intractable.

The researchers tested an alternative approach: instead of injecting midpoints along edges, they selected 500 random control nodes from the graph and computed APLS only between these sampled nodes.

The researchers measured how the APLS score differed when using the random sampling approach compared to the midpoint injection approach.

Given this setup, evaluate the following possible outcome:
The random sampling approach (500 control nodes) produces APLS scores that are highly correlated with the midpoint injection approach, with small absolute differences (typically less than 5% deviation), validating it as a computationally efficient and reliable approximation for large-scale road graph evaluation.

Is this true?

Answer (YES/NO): NO